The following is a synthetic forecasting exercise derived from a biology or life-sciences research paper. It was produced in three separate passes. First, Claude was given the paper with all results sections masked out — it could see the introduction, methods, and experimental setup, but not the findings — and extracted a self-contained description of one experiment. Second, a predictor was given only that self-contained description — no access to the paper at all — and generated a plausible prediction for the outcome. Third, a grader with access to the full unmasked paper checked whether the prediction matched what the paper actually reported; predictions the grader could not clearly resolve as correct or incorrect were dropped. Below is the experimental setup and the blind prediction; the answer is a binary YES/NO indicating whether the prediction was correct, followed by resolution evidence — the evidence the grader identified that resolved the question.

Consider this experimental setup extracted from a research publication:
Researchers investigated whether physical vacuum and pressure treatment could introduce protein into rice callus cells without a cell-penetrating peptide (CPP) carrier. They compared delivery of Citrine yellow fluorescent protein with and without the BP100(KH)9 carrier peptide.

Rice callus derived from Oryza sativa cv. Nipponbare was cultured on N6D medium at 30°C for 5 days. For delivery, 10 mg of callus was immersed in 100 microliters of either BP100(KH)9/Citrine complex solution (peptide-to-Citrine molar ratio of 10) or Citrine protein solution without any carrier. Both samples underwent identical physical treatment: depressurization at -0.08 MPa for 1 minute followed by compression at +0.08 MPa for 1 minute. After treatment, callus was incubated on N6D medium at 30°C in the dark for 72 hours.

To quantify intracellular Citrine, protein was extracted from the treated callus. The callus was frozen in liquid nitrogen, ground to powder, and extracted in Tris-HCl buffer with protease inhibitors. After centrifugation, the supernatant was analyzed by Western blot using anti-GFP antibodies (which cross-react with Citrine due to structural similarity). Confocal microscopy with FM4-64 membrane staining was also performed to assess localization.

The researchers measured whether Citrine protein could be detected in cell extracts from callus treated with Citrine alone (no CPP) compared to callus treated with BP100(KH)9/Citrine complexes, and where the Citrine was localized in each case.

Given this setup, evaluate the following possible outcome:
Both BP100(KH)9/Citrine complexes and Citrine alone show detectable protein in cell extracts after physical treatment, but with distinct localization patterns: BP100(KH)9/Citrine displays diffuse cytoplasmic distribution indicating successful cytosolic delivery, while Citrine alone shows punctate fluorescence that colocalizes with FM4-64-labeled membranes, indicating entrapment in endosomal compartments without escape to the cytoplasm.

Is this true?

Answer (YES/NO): NO